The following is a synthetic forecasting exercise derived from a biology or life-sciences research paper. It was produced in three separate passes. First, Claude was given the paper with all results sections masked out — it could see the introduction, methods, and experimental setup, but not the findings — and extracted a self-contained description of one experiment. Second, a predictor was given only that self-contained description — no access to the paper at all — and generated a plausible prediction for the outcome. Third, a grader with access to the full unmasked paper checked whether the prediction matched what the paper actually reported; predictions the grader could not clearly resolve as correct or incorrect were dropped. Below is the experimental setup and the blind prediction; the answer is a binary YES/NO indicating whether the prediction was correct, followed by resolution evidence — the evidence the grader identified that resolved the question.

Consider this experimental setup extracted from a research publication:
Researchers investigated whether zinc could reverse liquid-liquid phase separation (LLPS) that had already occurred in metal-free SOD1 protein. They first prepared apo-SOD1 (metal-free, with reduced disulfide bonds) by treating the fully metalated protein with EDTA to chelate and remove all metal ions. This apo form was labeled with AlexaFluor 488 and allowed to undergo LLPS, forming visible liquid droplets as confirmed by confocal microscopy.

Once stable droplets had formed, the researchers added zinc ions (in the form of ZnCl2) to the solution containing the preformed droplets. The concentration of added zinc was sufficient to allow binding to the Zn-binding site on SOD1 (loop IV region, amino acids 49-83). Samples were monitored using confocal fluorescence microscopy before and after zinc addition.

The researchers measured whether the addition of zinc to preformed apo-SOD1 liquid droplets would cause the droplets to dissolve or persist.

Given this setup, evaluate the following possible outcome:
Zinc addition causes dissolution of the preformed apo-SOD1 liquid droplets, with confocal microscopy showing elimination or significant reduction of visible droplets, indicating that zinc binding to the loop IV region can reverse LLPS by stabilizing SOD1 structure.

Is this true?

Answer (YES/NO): YES